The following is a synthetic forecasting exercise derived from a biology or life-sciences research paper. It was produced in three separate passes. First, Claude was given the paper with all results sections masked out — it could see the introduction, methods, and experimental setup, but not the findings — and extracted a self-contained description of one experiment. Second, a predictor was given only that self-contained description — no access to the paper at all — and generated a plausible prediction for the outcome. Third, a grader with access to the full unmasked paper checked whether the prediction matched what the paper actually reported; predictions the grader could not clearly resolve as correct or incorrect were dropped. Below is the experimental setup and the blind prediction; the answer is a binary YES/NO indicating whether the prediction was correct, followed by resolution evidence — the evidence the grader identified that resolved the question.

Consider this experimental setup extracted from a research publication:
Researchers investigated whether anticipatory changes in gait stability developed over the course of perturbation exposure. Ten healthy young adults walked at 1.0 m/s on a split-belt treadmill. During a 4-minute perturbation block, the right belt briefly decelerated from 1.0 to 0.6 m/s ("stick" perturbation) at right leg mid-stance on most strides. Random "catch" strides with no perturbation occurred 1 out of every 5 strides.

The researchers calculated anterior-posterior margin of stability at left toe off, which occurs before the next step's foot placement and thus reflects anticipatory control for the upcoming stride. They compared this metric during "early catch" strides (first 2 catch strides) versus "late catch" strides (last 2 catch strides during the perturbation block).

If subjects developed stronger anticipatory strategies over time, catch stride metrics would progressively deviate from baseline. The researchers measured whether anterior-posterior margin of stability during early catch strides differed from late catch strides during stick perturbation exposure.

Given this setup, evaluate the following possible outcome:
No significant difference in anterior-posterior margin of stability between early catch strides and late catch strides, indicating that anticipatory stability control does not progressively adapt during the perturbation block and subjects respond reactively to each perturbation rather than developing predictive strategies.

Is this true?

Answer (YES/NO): YES